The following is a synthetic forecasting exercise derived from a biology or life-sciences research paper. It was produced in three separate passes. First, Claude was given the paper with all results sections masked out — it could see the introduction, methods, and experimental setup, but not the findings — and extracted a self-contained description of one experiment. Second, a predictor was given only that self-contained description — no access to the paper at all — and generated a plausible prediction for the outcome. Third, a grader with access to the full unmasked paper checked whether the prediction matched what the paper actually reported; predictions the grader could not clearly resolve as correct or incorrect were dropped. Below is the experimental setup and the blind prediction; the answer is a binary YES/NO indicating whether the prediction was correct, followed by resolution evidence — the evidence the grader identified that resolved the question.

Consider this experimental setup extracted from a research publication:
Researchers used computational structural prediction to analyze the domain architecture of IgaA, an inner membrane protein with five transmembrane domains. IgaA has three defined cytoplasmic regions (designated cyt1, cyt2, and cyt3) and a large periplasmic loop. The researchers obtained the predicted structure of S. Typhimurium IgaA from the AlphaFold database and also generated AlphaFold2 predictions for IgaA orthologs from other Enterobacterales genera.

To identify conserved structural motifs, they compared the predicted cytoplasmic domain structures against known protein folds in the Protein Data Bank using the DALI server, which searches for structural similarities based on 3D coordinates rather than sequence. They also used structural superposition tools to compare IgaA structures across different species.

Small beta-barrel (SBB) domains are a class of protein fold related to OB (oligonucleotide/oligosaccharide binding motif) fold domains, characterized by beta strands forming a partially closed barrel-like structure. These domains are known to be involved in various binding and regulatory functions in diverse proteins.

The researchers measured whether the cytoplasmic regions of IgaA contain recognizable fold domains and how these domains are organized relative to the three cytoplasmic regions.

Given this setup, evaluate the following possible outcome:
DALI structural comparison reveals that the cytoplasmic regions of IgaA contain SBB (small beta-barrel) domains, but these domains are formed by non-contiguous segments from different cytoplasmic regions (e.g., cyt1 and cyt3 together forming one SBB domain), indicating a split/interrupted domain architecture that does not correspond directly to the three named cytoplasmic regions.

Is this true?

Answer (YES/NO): NO